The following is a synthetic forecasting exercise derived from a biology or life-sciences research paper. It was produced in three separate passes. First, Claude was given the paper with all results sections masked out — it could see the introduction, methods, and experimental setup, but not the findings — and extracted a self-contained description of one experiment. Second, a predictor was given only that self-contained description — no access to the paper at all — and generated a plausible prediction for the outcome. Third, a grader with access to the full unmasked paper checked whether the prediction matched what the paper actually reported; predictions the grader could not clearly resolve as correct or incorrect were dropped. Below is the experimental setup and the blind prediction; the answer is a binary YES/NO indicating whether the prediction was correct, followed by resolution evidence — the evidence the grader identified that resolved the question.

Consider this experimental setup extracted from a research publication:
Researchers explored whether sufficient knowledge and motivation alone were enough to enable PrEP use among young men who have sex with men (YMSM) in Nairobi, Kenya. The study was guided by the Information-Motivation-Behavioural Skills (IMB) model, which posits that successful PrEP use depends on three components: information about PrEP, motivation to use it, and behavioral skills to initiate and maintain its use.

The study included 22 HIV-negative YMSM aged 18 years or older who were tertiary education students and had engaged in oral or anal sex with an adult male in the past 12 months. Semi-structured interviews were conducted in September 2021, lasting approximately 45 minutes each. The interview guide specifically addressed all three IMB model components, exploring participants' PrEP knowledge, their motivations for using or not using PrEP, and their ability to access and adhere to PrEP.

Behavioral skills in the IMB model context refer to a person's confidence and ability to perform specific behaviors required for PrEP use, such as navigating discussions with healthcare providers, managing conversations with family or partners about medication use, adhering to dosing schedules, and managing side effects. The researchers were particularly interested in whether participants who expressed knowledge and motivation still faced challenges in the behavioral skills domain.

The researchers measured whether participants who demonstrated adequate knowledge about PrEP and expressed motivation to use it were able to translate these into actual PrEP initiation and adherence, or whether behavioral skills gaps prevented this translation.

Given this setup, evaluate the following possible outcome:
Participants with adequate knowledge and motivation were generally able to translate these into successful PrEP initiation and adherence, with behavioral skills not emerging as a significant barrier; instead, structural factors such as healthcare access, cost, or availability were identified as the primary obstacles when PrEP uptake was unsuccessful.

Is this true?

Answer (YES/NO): NO